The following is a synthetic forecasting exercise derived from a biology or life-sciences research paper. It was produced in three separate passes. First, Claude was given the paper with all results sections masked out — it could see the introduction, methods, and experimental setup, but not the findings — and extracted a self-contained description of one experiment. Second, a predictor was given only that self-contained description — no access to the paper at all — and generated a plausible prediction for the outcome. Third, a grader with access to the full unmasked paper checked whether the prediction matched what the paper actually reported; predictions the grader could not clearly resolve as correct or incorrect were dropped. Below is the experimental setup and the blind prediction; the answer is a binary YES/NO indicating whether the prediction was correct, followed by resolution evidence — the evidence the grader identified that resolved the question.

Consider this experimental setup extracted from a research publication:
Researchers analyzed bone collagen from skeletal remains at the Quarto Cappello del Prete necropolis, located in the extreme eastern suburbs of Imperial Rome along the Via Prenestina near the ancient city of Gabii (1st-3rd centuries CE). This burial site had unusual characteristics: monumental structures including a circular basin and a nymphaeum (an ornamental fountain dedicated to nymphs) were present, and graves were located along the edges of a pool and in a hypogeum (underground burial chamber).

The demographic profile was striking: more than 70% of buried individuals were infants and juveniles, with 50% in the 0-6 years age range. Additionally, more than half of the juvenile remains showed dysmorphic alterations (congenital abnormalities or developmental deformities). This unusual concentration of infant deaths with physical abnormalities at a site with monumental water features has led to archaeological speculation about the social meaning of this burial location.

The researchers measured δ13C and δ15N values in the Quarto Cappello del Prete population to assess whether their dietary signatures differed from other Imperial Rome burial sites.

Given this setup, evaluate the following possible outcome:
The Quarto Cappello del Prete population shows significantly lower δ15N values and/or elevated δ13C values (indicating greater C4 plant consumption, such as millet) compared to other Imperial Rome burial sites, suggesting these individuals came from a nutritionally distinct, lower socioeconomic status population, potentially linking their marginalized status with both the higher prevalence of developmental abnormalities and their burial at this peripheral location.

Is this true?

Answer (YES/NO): NO